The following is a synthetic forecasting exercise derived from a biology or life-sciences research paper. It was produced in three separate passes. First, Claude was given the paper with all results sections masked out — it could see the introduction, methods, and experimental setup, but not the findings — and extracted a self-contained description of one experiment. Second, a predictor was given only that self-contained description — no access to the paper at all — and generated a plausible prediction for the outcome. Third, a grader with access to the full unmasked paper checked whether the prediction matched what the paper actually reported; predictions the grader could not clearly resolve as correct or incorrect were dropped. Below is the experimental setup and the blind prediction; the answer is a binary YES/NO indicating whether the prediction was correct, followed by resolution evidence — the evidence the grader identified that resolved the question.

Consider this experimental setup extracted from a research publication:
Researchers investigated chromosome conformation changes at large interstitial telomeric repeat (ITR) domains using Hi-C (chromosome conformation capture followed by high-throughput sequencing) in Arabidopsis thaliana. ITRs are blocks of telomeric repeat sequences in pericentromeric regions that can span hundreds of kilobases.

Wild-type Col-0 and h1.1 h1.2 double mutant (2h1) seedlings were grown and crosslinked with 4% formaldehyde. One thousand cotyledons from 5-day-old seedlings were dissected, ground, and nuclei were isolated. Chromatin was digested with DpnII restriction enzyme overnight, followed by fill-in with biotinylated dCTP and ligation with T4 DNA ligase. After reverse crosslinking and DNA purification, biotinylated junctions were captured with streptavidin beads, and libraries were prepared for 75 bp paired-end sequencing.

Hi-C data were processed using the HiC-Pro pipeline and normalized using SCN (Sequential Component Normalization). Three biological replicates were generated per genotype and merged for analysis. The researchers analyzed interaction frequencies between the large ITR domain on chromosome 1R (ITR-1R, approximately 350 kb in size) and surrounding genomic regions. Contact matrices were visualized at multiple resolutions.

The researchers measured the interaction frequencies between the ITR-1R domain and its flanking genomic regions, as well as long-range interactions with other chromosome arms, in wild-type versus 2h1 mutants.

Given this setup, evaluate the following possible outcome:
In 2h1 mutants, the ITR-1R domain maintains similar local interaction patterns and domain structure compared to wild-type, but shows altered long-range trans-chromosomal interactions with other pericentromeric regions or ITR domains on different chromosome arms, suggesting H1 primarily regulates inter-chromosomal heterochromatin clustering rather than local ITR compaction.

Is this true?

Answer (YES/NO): NO